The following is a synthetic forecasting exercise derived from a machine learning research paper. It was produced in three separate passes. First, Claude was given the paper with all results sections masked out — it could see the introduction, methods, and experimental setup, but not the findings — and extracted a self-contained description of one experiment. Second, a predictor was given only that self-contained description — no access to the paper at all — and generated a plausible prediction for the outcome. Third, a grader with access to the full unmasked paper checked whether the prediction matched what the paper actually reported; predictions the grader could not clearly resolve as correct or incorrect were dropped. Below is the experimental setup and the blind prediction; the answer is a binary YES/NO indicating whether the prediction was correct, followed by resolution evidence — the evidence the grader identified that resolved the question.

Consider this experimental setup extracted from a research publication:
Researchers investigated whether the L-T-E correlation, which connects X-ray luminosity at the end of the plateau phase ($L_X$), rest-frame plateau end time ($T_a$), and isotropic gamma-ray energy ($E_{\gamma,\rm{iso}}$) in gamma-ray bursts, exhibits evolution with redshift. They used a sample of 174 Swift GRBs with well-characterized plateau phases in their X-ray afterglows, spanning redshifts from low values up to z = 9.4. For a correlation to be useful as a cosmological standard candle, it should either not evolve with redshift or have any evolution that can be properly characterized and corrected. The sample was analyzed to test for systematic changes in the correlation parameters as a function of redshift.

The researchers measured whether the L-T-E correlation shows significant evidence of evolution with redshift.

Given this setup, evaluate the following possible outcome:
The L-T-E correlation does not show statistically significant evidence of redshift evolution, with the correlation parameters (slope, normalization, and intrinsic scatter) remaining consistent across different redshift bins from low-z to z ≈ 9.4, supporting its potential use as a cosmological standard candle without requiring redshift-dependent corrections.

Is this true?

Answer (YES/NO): NO